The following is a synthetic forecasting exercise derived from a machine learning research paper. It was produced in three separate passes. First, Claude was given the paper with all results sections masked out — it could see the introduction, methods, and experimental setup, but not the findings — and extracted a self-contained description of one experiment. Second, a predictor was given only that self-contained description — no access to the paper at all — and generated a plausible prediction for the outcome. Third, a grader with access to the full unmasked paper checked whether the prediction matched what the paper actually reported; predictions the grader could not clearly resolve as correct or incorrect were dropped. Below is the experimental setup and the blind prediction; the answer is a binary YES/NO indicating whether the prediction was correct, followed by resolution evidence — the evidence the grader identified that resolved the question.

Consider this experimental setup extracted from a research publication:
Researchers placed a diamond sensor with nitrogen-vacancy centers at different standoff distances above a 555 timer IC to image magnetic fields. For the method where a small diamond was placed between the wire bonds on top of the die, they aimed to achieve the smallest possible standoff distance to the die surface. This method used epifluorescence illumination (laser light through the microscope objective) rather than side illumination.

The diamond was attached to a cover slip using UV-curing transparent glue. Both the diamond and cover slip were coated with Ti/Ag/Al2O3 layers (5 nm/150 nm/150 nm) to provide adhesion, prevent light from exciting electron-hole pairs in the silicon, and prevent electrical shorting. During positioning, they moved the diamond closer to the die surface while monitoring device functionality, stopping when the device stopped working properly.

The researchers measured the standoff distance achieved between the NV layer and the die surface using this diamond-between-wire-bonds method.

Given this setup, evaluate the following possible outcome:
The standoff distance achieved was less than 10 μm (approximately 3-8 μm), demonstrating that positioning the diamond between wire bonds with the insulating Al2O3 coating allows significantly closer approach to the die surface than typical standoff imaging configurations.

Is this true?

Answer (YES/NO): YES